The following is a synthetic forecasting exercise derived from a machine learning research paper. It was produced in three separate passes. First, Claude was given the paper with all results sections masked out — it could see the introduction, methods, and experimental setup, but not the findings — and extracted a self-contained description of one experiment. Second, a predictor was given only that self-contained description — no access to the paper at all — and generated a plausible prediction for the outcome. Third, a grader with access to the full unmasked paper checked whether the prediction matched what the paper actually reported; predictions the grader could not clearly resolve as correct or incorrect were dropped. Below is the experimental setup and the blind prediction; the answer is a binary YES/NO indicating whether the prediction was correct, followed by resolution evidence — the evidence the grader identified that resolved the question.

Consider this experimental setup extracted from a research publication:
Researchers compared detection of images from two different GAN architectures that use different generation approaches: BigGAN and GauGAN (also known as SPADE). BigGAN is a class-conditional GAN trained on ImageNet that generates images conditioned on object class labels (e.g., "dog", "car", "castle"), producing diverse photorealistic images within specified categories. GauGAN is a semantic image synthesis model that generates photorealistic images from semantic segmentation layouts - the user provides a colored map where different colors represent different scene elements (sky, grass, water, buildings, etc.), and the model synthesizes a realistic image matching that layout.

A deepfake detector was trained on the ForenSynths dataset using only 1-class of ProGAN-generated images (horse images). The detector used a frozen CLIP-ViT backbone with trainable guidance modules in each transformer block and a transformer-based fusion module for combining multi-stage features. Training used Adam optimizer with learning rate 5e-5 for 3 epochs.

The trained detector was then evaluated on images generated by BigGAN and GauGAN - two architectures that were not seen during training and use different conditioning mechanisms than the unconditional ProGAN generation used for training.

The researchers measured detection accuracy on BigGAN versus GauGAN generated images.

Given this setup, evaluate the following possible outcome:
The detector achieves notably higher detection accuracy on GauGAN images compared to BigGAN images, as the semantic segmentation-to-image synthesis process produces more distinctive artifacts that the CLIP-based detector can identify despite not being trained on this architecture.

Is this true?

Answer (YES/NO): NO